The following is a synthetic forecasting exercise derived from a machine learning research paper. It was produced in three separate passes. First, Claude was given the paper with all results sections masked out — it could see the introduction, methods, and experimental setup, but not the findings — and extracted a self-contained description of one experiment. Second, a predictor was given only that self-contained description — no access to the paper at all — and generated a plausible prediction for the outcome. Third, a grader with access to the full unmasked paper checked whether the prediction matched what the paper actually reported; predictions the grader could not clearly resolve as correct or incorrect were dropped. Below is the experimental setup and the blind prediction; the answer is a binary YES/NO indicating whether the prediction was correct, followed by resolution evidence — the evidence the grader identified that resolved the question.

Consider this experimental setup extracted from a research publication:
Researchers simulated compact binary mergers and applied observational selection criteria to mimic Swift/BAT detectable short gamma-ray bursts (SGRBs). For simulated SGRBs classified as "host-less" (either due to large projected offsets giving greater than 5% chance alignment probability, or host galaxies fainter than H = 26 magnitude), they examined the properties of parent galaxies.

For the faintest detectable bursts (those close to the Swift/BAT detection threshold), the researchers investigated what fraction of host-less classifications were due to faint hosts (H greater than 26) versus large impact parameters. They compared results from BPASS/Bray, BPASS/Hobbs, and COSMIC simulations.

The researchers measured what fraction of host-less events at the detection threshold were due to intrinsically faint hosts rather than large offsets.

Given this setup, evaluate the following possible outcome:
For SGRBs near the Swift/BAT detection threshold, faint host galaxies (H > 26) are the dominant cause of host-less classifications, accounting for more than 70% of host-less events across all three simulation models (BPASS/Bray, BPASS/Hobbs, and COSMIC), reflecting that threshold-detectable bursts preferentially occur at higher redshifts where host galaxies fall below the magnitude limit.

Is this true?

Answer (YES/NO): NO